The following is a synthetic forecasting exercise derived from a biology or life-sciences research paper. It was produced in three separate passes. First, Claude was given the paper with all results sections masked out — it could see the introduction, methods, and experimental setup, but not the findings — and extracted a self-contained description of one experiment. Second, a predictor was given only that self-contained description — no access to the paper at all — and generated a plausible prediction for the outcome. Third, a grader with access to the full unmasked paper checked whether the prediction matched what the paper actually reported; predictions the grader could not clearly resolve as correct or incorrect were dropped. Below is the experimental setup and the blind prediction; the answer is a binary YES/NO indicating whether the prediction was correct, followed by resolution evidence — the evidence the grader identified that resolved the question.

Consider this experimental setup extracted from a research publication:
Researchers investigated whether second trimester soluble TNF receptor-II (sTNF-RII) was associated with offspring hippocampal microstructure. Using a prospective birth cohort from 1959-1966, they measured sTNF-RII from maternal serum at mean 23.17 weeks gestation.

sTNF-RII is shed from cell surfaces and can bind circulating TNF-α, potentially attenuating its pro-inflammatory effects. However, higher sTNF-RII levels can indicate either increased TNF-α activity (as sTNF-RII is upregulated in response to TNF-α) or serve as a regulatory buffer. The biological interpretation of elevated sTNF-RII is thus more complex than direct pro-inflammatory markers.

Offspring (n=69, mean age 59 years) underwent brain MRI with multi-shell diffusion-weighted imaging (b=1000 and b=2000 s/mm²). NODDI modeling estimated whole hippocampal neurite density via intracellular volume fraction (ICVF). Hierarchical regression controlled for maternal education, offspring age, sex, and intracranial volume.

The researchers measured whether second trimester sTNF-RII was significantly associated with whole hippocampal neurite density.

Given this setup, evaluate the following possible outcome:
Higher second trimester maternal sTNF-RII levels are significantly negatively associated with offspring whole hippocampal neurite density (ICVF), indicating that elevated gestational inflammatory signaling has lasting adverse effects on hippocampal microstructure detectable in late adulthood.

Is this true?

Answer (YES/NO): NO